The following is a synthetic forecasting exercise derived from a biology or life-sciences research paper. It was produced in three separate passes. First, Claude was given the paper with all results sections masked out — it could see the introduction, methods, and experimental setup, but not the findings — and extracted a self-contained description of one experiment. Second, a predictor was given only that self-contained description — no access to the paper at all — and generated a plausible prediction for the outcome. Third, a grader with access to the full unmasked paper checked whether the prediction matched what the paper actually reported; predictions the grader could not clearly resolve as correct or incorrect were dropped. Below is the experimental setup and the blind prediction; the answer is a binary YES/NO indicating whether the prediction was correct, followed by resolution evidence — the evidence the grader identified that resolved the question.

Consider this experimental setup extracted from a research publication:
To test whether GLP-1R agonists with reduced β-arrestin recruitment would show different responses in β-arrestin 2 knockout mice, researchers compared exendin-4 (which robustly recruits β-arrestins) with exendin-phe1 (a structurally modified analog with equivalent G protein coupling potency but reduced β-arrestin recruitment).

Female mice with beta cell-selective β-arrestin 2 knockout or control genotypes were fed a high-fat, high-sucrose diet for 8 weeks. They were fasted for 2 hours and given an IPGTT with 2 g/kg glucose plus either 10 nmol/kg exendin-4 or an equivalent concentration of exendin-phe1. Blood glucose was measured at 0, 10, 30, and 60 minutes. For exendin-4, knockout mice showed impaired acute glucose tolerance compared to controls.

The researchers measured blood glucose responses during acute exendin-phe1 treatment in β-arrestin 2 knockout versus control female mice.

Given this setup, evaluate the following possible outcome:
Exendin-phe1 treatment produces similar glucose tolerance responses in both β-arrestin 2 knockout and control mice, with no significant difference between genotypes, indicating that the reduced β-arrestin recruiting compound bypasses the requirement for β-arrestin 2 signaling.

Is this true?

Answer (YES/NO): YES